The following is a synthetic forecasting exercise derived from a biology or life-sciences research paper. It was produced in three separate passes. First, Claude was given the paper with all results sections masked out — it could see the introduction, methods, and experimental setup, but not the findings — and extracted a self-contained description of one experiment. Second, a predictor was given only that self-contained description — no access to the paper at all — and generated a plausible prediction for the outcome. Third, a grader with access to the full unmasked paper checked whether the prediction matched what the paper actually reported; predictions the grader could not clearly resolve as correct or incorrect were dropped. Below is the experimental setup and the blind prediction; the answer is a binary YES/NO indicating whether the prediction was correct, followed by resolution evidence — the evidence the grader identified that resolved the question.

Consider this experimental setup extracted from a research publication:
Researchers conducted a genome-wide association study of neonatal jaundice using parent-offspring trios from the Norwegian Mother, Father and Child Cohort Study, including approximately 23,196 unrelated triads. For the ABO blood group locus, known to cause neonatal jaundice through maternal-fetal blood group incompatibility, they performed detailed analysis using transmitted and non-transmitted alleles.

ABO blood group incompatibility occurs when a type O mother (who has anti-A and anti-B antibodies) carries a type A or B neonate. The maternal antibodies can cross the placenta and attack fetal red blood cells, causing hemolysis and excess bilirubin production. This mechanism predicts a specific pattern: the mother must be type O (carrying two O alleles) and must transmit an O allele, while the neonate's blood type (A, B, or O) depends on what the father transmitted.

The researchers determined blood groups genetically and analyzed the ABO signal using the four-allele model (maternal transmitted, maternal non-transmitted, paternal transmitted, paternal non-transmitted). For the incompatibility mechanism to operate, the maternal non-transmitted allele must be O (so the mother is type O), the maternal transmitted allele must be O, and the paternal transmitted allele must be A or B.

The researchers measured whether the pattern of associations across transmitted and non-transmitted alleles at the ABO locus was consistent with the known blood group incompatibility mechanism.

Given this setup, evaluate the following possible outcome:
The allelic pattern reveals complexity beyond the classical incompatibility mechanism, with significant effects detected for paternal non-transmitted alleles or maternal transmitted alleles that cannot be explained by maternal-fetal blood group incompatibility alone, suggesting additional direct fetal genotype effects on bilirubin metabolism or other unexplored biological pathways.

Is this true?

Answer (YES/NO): NO